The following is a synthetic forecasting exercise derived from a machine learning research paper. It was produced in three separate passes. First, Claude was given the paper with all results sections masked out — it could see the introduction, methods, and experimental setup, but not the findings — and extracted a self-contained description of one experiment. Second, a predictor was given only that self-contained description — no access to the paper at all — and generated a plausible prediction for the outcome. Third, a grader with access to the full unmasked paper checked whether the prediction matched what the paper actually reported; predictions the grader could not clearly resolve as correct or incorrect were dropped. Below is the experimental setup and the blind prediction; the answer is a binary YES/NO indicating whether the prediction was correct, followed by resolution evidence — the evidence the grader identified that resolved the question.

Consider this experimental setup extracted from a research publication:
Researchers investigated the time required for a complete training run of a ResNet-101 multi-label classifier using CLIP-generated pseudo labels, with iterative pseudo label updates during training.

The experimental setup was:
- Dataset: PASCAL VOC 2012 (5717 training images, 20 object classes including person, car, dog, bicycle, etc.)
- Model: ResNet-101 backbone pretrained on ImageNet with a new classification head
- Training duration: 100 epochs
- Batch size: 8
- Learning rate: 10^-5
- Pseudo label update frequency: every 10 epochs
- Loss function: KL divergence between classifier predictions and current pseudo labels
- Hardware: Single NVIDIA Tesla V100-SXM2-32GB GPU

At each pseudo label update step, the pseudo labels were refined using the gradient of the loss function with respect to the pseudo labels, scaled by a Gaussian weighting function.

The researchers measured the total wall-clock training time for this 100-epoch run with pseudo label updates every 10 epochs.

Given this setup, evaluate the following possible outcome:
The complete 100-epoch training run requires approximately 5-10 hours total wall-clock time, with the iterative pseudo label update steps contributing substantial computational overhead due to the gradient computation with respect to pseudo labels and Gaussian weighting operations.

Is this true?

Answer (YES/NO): NO